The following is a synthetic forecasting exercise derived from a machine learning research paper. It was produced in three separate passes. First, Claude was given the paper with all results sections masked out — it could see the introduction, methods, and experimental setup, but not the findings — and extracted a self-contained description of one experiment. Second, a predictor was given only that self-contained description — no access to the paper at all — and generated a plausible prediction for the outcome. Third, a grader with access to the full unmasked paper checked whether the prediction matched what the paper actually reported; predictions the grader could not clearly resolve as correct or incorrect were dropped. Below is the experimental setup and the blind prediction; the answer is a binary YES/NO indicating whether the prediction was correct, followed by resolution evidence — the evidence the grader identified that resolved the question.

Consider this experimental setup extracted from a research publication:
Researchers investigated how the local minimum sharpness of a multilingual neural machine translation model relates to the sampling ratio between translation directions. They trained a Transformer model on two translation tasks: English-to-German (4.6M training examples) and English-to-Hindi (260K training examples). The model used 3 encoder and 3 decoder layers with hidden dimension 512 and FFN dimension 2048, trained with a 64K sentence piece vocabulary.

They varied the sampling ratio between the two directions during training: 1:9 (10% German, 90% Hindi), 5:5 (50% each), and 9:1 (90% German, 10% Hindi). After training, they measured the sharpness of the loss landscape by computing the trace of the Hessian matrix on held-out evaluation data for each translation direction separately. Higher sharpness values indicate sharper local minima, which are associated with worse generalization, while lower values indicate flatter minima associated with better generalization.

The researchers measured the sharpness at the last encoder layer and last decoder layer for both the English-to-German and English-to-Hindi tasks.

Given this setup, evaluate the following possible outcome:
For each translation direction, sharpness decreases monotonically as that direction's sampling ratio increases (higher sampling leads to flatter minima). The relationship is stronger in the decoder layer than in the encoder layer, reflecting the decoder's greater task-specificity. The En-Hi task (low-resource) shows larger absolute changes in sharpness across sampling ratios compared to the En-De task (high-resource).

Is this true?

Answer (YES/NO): NO